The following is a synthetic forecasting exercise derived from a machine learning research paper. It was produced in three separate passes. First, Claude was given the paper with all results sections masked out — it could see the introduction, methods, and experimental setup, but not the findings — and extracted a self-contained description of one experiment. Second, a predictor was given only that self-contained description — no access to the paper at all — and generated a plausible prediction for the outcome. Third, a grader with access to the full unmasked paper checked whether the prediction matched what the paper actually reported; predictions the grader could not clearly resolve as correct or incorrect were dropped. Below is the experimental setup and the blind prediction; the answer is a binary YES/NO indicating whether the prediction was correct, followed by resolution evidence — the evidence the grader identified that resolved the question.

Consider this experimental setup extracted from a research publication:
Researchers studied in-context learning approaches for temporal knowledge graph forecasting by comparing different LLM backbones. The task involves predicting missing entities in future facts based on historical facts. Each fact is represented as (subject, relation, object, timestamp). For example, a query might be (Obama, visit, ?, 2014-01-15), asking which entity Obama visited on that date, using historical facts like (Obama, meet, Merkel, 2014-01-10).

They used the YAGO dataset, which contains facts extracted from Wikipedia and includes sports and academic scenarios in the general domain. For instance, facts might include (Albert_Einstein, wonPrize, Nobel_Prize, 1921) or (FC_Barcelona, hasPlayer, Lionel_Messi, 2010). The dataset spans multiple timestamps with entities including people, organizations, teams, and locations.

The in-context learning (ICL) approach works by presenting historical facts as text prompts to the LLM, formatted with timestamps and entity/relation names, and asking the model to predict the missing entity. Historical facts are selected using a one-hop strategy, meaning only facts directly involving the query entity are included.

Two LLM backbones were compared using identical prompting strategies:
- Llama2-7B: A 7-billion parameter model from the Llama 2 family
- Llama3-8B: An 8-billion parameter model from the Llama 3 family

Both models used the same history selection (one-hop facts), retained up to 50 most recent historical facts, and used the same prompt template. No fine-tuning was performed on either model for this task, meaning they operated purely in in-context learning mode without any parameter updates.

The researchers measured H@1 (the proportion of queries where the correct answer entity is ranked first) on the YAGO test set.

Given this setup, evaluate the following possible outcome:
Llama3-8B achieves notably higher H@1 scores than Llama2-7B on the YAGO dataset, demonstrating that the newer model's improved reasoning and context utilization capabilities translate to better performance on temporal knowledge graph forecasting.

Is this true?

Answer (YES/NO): NO